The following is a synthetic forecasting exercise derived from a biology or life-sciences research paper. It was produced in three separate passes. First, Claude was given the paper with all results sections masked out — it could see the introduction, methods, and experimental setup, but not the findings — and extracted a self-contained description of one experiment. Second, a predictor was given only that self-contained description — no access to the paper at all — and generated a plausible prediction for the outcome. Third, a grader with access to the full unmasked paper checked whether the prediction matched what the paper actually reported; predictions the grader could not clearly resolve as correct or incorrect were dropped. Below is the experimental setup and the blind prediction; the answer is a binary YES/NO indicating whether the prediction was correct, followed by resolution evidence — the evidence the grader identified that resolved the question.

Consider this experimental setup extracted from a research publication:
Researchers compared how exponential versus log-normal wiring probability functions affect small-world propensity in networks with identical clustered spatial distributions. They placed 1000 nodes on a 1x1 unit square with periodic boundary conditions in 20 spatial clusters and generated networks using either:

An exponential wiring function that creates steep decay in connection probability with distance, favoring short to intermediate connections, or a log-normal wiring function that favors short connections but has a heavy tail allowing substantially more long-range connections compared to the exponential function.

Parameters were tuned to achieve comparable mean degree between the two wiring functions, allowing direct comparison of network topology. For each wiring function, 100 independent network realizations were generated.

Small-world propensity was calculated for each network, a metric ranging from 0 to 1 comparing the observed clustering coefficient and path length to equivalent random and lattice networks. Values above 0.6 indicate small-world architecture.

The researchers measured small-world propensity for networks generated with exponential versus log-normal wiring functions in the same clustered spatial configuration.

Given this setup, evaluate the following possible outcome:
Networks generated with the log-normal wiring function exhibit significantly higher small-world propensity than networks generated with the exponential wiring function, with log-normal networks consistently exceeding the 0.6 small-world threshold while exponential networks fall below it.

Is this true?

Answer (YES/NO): NO